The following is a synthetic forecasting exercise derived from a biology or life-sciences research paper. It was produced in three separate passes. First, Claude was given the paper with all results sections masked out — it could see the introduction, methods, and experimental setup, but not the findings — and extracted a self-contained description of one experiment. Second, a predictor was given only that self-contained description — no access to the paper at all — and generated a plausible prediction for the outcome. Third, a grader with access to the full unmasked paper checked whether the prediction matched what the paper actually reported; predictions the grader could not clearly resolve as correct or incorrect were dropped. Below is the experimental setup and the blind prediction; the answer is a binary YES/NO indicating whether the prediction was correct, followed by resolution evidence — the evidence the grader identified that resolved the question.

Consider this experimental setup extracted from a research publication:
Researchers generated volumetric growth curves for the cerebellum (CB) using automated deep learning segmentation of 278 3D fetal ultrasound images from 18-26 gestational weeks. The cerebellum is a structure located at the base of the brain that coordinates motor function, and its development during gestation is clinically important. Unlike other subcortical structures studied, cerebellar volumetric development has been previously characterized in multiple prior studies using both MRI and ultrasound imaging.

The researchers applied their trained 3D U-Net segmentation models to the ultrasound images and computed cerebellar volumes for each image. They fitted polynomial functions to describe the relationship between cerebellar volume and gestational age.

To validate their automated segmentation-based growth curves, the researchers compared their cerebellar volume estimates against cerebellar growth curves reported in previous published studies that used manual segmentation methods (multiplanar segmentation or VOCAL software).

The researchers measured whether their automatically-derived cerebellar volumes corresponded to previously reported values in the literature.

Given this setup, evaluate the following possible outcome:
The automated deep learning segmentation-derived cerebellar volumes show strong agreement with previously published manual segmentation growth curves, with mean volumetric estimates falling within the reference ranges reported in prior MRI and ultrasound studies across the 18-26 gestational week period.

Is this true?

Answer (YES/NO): NO